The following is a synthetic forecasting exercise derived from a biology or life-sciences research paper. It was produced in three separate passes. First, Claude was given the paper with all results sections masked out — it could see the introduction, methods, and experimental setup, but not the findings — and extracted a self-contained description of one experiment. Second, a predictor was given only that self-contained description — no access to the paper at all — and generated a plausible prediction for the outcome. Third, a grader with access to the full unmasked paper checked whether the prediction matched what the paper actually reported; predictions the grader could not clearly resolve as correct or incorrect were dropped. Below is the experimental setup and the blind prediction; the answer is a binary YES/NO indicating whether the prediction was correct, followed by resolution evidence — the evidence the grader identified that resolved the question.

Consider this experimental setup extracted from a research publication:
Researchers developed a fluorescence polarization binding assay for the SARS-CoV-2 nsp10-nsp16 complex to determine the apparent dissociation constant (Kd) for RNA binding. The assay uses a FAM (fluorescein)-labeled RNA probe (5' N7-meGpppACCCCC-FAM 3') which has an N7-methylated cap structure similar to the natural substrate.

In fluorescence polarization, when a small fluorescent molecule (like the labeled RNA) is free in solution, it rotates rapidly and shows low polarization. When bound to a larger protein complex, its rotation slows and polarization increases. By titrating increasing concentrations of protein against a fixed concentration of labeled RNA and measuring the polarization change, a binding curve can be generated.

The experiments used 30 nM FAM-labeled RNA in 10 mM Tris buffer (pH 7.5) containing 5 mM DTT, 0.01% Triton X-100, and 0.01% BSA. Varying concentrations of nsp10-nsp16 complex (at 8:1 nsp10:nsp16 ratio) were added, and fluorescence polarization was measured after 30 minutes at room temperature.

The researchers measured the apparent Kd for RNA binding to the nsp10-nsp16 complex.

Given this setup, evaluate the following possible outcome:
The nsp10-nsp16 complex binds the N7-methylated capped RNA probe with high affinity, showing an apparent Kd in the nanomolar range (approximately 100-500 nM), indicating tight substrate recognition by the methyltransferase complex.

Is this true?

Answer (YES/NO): YES